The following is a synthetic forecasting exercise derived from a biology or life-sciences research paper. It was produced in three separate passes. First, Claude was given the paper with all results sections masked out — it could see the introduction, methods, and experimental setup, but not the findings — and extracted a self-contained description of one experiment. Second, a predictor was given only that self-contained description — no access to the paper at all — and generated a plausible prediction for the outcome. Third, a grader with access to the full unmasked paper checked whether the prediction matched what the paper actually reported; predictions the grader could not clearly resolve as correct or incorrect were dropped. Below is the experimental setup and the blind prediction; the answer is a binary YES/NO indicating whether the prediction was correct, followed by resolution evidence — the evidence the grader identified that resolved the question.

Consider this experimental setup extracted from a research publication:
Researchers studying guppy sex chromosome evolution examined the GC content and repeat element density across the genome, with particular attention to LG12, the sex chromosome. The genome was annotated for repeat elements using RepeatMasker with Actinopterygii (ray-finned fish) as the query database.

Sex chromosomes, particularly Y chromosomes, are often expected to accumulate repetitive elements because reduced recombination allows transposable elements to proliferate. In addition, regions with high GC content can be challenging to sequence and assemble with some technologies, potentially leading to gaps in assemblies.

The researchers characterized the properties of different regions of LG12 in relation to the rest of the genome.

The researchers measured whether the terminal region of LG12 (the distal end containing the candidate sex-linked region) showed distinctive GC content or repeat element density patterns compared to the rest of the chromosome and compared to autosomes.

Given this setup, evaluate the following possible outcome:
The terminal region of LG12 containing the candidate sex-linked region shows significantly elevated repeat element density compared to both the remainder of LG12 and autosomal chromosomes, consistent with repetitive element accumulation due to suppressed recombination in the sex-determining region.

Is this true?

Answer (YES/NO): NO